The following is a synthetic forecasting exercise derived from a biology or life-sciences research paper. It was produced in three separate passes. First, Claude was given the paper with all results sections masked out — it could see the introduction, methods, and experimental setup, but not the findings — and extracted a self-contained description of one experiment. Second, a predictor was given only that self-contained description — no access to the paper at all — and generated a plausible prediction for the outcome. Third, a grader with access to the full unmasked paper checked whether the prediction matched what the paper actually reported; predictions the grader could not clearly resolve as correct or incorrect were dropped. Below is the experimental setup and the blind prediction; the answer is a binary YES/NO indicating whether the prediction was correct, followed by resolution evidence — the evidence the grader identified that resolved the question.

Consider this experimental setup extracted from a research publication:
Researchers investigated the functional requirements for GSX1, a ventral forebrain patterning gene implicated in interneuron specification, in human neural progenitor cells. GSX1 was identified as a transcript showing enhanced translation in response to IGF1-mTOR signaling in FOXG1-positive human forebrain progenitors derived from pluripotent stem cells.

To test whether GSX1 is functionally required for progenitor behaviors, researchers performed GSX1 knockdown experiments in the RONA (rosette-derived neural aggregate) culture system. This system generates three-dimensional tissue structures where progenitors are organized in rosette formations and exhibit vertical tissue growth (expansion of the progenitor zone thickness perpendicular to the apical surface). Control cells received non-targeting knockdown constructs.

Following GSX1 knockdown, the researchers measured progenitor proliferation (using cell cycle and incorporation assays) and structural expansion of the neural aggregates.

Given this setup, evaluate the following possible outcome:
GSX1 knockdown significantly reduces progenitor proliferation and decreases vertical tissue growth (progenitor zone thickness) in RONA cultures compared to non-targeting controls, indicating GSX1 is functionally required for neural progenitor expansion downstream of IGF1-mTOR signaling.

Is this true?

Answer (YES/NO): NO